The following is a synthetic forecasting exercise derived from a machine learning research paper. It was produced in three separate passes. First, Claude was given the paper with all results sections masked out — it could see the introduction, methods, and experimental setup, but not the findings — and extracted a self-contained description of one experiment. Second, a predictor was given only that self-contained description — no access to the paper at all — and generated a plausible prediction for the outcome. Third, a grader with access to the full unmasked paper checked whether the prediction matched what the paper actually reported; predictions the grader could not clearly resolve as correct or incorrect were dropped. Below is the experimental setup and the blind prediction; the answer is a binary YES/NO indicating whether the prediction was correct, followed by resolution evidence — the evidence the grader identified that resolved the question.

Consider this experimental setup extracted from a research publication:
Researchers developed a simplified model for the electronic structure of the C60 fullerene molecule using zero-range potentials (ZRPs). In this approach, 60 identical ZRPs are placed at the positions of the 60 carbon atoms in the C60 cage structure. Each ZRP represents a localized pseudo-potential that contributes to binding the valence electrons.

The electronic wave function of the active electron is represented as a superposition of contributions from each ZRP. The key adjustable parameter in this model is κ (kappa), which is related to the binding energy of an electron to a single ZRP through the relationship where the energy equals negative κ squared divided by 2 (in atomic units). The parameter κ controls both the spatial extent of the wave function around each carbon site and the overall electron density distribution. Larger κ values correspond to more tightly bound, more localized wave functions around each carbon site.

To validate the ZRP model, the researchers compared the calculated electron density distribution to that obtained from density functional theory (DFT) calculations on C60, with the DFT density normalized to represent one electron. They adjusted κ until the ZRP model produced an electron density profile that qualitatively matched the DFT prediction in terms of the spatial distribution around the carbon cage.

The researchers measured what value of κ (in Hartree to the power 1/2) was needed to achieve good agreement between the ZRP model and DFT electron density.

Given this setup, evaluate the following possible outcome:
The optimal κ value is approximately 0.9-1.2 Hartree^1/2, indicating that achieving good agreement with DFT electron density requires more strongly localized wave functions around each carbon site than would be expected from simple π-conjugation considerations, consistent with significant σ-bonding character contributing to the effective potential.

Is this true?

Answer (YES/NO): NO